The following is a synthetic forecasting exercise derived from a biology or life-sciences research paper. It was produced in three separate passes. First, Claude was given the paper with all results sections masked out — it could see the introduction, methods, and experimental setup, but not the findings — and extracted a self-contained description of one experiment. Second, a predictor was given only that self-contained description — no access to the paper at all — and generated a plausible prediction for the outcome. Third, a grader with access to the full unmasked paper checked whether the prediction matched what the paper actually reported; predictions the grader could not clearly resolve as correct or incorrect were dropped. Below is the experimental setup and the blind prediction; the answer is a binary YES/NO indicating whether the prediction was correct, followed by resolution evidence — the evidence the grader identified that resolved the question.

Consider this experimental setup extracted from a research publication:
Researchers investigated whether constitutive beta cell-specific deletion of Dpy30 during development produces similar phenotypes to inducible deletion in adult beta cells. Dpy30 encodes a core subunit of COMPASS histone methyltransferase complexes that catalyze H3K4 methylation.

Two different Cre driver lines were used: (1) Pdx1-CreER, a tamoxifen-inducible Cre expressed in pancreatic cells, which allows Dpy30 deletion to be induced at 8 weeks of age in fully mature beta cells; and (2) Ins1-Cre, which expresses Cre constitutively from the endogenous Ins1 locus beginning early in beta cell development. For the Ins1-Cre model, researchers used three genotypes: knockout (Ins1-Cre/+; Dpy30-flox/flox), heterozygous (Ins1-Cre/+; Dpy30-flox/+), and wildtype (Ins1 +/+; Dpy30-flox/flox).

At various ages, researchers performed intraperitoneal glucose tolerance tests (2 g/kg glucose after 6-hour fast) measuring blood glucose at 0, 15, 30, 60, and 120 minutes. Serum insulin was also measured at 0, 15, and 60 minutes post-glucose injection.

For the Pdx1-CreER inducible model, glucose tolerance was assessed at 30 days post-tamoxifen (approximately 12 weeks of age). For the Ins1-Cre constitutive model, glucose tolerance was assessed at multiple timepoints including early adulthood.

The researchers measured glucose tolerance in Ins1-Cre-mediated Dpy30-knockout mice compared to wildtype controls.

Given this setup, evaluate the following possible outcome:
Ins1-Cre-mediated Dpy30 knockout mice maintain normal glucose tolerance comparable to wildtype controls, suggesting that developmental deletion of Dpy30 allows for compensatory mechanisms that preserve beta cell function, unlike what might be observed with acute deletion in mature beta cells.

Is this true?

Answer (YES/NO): NO